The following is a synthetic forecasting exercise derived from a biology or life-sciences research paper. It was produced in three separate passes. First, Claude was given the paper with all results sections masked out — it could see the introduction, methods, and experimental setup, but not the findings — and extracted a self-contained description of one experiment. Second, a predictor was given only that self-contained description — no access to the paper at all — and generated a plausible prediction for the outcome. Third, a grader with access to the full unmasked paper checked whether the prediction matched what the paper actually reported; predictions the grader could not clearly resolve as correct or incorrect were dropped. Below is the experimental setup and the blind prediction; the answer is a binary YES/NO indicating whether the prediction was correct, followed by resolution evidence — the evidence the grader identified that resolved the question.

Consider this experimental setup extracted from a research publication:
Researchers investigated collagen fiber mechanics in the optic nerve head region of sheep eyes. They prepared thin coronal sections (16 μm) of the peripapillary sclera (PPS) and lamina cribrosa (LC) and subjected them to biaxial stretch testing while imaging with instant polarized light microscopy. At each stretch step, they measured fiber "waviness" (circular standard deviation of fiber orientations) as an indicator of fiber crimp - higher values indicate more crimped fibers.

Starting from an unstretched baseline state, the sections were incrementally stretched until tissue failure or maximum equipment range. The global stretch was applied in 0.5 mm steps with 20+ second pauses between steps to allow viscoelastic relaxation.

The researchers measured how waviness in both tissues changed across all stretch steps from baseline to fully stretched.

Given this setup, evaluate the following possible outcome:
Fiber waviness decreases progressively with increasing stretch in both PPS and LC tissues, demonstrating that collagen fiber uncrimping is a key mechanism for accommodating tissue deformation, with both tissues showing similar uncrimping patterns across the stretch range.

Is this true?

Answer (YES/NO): NO